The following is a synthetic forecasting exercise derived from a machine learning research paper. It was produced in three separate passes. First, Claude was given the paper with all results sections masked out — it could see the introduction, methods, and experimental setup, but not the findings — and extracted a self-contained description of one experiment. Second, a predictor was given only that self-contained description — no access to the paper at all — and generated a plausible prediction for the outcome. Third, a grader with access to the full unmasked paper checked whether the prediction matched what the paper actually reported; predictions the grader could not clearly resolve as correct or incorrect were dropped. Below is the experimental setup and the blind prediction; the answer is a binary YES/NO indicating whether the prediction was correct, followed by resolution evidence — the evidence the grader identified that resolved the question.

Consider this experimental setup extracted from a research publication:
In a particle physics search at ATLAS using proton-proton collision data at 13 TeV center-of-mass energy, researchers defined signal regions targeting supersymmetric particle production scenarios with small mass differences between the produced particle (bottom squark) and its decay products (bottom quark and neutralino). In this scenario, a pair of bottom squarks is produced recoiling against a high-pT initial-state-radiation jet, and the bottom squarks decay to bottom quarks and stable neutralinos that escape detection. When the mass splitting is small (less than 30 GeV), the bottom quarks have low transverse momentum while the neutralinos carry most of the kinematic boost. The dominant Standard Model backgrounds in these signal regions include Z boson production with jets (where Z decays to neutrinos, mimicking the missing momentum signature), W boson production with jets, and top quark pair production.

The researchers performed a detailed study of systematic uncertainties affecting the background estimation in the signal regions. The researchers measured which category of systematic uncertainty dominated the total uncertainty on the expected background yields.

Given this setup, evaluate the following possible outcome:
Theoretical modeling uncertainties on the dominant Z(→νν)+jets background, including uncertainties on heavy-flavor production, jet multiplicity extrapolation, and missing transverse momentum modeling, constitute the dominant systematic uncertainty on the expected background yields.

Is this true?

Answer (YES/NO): YES